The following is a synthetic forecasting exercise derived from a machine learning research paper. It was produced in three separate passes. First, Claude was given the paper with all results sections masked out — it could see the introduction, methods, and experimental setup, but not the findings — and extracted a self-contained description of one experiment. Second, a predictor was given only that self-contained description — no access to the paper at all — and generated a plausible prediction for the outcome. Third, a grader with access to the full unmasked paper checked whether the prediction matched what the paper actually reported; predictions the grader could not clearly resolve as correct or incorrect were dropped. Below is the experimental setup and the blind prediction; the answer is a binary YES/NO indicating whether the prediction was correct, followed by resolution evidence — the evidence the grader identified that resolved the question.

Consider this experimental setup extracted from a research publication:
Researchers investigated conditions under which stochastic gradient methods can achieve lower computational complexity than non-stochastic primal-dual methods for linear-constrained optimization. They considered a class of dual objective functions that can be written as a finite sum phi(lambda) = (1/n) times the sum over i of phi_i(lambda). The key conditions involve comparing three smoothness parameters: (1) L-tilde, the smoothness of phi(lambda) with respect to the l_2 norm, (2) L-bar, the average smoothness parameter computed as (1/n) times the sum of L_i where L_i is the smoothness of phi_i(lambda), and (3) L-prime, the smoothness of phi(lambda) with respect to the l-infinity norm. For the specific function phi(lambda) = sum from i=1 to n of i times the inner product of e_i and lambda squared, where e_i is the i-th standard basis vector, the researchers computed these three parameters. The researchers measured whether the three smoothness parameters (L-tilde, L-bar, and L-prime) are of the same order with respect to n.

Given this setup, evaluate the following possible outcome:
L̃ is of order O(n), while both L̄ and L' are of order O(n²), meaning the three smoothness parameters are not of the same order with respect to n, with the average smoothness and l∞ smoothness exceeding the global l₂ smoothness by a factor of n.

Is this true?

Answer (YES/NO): YES